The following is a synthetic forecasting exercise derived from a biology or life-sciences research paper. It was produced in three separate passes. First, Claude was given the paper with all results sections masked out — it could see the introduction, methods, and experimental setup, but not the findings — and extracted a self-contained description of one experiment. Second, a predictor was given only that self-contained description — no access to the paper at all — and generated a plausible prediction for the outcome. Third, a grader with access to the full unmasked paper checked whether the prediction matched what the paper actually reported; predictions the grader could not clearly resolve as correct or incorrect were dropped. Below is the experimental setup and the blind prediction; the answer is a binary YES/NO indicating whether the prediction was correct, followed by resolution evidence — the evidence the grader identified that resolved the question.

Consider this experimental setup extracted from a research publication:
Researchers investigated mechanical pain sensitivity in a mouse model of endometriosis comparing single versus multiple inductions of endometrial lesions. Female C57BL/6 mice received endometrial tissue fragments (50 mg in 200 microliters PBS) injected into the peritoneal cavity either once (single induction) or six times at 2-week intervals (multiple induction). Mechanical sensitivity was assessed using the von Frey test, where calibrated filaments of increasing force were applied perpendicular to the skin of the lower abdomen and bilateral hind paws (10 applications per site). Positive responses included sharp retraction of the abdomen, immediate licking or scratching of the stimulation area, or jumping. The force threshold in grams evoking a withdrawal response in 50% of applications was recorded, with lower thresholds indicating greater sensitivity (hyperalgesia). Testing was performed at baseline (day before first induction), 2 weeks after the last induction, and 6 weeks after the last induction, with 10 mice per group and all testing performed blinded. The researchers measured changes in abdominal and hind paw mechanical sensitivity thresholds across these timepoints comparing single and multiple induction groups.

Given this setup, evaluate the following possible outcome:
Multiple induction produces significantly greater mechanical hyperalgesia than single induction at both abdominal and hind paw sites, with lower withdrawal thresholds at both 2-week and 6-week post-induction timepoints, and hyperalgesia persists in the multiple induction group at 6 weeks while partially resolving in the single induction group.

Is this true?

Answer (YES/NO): NO